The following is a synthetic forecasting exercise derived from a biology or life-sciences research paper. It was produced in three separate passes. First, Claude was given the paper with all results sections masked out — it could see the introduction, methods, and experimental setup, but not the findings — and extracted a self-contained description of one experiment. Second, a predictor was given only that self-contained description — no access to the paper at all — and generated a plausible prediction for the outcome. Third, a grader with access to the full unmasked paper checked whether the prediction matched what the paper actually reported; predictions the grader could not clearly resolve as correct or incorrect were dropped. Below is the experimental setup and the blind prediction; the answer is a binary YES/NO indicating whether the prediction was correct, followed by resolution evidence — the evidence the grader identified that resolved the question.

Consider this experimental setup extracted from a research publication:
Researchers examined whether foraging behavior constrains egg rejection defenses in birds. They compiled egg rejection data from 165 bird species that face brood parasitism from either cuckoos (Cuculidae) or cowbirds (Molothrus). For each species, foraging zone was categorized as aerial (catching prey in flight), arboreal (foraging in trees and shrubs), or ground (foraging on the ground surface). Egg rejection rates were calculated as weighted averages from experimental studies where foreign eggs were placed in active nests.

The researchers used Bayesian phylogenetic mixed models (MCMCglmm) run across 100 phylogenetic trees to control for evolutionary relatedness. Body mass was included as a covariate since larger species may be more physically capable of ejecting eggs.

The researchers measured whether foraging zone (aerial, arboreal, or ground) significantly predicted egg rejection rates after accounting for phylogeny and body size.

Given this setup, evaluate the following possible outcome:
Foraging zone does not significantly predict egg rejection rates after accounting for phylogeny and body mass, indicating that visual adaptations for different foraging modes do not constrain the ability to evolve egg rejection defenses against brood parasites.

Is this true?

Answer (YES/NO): NO